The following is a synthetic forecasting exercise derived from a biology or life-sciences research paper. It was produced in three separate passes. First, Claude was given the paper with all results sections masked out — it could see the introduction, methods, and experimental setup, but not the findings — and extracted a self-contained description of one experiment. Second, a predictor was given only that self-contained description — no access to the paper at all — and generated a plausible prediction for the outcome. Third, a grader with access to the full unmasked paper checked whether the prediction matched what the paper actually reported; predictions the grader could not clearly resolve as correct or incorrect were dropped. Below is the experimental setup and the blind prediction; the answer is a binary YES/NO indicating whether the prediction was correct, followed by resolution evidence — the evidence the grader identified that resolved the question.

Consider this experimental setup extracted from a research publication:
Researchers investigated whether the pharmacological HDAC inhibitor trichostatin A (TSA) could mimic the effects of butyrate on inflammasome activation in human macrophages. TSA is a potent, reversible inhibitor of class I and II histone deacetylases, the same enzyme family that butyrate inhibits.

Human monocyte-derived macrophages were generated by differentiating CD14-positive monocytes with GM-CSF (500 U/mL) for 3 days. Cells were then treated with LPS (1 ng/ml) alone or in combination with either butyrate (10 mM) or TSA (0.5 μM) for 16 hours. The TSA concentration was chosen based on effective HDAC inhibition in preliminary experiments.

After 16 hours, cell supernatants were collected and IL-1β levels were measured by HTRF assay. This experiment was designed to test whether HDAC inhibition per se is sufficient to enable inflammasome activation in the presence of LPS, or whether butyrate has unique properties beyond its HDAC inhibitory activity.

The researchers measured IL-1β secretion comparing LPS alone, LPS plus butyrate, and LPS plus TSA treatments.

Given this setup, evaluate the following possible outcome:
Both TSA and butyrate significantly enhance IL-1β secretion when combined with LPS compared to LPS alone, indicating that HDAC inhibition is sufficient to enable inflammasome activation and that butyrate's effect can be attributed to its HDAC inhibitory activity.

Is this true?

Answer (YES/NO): YES